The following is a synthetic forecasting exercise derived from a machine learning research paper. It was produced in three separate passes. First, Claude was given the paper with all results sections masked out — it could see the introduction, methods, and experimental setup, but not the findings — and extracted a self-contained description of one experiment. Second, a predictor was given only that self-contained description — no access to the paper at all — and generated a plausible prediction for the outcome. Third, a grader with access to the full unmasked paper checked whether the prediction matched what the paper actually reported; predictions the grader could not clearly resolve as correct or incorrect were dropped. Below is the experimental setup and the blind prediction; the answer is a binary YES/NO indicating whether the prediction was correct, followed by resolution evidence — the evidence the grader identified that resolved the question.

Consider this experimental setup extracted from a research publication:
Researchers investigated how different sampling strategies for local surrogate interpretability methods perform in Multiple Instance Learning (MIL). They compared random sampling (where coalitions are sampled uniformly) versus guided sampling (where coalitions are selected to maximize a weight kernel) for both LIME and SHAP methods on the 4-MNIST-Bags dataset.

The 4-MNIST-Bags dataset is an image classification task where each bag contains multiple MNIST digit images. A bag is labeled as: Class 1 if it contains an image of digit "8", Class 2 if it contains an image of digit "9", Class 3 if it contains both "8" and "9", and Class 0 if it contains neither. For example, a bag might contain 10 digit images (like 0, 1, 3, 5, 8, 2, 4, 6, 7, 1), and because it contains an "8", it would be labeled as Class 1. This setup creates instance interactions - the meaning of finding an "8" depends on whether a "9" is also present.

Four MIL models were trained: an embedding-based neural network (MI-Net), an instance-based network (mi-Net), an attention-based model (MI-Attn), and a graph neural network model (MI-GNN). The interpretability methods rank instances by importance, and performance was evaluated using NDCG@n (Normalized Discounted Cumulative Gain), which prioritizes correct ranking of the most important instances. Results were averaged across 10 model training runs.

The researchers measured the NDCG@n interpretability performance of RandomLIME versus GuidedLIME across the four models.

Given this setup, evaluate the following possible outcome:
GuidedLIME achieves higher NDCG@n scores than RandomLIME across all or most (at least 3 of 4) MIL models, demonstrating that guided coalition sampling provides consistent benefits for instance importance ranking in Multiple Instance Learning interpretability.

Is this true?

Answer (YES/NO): NO